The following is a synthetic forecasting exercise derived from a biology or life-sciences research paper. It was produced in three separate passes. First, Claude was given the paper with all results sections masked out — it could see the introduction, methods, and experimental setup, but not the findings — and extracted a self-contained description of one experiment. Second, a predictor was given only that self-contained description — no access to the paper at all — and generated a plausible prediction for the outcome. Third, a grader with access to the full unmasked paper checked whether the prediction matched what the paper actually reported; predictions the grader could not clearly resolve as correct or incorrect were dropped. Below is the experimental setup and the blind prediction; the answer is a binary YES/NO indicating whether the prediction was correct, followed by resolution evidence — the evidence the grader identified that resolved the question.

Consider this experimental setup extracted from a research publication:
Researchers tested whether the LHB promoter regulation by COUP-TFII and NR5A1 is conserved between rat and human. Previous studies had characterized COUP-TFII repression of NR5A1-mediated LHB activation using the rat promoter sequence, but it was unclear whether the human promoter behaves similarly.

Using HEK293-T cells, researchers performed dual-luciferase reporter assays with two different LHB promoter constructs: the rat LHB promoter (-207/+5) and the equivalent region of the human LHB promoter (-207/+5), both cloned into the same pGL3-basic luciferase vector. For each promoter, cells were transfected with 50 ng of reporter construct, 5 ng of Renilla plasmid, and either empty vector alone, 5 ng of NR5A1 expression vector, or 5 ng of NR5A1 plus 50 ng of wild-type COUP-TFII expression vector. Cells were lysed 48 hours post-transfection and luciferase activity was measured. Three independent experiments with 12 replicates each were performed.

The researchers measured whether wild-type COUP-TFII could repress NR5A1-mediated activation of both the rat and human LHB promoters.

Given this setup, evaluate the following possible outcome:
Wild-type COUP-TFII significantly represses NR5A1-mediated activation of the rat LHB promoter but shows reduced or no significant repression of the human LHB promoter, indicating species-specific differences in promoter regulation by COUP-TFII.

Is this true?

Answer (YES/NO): NO